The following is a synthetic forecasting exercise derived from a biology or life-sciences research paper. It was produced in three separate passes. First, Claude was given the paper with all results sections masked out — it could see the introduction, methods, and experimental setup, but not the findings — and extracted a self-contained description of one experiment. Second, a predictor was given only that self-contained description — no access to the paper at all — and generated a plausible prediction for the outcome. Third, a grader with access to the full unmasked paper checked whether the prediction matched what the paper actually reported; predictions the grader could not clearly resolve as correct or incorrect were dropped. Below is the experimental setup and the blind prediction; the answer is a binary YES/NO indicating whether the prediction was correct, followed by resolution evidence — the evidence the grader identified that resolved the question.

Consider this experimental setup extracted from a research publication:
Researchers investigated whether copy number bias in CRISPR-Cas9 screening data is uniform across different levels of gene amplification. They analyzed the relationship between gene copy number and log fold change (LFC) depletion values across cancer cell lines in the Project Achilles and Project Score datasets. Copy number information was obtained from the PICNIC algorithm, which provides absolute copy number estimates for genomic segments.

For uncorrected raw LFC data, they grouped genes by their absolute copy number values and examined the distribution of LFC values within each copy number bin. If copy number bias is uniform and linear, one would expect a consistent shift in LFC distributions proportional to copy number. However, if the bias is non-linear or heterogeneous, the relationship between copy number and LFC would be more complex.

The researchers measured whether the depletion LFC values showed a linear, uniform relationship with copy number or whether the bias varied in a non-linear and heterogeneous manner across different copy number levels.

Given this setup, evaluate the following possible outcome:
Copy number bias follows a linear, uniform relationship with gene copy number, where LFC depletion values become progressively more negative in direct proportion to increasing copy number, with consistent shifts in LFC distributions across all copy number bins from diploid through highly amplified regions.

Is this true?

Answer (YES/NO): NO